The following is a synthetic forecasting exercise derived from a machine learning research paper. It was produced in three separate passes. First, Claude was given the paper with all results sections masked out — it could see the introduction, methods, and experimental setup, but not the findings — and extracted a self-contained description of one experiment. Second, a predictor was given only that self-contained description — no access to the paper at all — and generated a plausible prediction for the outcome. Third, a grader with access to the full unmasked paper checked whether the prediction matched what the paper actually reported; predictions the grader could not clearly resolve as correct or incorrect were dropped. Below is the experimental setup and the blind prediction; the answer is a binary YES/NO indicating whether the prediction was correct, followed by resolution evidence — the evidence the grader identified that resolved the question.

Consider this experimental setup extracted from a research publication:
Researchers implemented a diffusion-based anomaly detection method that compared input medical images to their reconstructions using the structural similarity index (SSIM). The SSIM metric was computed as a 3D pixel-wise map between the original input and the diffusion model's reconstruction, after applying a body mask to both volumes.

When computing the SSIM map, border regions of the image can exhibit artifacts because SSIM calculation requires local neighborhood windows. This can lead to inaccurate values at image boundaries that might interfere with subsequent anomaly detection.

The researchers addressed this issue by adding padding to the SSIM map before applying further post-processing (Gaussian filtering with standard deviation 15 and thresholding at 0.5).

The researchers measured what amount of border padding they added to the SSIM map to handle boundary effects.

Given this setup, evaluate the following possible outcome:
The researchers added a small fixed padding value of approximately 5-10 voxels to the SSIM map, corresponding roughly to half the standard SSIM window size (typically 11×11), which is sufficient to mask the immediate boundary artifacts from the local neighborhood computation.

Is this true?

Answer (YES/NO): NO